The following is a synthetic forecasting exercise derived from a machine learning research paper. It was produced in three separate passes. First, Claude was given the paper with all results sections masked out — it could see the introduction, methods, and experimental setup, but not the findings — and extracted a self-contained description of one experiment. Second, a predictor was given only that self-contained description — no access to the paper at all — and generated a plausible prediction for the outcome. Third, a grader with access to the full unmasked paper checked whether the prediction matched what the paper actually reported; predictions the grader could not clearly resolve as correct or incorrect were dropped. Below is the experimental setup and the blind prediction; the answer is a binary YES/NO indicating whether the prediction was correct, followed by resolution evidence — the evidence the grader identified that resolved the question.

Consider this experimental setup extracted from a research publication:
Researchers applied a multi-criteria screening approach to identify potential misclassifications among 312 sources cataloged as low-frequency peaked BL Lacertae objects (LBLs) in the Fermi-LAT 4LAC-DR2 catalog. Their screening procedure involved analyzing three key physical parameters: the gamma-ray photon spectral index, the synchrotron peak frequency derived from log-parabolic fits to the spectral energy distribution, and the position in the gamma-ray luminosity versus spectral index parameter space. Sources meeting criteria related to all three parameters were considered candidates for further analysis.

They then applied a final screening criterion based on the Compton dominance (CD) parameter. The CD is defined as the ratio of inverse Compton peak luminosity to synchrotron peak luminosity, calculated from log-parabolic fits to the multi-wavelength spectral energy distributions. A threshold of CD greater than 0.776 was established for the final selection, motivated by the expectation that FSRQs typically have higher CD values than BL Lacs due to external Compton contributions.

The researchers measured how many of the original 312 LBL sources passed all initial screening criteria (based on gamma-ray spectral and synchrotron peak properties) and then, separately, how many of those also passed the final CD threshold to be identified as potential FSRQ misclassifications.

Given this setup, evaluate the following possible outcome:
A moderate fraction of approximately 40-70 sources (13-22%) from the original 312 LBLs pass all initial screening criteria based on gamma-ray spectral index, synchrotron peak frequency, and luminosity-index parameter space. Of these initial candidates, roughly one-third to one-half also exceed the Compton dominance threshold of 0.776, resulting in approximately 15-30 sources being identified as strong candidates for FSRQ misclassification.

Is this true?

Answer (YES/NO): NO